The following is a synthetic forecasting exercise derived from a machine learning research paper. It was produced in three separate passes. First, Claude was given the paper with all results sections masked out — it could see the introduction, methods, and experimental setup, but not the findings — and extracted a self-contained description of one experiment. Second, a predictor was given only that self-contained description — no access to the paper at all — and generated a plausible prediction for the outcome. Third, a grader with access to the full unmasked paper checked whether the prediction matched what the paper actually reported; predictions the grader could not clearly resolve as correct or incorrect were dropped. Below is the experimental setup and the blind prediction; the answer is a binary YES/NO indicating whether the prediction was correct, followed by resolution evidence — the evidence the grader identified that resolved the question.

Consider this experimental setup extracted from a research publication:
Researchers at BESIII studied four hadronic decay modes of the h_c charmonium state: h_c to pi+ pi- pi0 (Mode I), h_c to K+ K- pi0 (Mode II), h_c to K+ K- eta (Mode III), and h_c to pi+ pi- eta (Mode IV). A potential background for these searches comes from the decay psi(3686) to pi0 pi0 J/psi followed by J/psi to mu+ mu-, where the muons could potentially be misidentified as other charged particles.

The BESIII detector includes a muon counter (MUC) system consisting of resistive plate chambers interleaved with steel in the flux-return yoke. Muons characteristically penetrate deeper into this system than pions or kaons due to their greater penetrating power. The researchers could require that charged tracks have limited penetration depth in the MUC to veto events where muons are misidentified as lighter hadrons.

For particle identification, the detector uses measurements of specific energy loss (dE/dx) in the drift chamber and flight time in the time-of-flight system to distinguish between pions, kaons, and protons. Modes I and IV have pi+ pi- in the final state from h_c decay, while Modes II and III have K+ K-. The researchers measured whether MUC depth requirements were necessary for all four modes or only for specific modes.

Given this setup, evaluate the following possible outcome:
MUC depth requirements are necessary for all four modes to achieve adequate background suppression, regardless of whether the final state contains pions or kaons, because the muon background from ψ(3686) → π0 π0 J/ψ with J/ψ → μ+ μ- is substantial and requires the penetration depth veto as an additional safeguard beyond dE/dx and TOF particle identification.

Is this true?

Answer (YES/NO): NO